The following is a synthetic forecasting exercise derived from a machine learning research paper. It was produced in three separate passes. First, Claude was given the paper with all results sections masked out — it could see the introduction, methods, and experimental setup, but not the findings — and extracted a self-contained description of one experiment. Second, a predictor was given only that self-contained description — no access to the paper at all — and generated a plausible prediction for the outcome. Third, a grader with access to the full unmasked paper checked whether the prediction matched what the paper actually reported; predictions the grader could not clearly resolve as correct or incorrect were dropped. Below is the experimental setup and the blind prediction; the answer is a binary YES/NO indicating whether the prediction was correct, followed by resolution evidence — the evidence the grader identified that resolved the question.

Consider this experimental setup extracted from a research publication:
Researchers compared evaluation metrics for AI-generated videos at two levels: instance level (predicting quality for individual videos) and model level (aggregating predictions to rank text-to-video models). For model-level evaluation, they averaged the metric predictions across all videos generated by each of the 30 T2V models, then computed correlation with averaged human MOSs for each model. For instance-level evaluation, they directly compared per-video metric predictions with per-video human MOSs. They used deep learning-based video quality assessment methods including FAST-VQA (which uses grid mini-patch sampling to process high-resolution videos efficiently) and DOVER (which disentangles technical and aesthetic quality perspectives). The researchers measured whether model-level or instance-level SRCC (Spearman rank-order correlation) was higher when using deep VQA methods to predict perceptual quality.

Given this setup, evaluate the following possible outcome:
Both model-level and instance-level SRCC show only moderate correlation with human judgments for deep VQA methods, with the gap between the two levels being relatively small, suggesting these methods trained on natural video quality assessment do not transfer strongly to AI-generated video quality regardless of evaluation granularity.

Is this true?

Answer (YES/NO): NO